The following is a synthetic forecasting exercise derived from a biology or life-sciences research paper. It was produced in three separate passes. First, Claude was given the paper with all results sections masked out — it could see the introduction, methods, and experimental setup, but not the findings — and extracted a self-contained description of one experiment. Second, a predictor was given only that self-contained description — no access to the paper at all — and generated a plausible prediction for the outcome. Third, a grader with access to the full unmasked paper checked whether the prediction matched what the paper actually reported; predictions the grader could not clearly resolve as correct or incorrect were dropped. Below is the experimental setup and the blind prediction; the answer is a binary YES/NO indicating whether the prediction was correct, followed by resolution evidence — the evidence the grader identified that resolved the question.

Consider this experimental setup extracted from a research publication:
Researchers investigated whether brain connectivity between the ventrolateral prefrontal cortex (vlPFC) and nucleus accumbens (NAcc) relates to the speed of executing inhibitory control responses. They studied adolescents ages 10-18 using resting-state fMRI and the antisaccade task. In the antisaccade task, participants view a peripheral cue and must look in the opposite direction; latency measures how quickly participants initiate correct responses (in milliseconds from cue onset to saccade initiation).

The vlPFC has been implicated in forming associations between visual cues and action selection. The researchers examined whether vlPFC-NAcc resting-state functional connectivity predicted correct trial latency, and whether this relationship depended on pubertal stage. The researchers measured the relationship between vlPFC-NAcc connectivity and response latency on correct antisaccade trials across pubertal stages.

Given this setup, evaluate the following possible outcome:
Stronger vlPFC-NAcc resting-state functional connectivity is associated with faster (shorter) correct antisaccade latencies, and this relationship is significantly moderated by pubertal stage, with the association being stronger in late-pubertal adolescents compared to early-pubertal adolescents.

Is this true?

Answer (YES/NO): NO